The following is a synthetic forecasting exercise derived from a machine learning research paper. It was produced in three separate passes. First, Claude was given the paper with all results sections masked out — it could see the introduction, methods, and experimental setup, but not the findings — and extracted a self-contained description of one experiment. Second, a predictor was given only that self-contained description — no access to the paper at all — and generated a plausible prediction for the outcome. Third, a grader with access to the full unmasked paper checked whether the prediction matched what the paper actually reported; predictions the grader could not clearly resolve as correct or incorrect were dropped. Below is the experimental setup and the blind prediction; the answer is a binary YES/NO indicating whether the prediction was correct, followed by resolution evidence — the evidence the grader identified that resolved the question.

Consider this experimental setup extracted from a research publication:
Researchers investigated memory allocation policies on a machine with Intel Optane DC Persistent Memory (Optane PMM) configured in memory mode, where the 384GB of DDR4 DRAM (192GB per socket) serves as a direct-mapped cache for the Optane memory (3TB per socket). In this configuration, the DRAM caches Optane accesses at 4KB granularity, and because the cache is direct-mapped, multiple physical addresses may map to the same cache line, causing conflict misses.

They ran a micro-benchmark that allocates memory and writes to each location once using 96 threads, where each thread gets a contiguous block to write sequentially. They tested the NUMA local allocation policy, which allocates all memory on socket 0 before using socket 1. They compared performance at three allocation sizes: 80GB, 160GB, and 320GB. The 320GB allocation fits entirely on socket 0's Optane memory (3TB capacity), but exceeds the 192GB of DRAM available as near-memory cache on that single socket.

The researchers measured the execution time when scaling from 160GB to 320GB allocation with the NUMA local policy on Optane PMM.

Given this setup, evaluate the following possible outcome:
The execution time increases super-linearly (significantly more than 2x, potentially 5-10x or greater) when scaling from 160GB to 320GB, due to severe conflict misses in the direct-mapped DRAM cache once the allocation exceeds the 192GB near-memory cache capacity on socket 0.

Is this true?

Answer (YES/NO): YES